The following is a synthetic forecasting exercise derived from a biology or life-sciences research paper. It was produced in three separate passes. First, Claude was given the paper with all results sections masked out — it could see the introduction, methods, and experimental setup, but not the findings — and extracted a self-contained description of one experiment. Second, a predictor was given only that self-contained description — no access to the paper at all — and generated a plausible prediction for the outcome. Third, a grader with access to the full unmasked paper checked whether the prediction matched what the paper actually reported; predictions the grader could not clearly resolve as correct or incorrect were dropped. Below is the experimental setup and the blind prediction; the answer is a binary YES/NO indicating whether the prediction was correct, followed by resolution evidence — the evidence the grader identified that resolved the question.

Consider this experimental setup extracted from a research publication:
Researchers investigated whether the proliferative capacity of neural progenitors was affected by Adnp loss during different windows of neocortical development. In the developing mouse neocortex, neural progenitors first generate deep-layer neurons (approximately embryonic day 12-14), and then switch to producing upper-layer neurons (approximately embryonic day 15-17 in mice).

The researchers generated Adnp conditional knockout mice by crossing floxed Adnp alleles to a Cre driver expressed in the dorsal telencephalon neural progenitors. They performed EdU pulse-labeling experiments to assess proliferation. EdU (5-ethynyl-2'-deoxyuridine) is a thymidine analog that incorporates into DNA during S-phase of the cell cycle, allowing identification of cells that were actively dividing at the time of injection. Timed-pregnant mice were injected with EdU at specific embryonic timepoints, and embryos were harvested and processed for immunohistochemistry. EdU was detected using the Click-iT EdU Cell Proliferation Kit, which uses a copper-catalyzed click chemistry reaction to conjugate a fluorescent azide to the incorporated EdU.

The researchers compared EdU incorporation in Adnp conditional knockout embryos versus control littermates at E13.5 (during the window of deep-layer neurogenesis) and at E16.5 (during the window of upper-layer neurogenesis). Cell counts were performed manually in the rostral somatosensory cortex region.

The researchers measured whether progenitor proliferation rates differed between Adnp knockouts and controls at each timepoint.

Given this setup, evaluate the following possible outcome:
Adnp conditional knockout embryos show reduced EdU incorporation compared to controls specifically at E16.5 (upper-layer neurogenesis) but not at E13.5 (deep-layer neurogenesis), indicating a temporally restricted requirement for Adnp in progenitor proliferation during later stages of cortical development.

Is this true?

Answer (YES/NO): YES